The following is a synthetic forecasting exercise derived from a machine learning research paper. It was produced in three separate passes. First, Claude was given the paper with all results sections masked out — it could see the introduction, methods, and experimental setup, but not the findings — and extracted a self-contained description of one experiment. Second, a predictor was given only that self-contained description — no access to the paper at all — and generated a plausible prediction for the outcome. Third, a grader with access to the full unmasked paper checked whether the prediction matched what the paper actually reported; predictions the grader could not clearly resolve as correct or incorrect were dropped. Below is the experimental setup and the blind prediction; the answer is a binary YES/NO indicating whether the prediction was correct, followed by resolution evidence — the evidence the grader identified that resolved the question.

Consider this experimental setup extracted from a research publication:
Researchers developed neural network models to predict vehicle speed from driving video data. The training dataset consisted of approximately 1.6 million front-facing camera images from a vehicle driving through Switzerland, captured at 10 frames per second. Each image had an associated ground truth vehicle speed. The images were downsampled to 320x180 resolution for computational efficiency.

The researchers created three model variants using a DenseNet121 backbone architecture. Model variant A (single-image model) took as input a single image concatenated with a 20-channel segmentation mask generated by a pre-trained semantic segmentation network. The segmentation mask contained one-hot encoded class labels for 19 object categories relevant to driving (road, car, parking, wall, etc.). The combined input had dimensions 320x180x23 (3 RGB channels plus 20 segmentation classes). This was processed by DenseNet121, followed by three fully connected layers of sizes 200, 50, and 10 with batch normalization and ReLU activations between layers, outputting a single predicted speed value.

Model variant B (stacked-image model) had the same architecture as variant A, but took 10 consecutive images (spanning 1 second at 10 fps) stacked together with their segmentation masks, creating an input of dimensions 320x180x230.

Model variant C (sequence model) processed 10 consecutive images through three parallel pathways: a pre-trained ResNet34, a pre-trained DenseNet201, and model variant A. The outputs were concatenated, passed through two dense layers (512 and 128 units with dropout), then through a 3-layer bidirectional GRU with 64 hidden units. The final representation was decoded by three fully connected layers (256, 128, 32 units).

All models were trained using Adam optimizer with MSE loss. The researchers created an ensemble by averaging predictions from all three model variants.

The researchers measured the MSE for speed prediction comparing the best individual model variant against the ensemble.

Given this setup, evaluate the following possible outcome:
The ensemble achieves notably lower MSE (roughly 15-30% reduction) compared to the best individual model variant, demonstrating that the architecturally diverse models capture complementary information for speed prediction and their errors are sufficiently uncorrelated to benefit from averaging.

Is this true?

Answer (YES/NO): NO